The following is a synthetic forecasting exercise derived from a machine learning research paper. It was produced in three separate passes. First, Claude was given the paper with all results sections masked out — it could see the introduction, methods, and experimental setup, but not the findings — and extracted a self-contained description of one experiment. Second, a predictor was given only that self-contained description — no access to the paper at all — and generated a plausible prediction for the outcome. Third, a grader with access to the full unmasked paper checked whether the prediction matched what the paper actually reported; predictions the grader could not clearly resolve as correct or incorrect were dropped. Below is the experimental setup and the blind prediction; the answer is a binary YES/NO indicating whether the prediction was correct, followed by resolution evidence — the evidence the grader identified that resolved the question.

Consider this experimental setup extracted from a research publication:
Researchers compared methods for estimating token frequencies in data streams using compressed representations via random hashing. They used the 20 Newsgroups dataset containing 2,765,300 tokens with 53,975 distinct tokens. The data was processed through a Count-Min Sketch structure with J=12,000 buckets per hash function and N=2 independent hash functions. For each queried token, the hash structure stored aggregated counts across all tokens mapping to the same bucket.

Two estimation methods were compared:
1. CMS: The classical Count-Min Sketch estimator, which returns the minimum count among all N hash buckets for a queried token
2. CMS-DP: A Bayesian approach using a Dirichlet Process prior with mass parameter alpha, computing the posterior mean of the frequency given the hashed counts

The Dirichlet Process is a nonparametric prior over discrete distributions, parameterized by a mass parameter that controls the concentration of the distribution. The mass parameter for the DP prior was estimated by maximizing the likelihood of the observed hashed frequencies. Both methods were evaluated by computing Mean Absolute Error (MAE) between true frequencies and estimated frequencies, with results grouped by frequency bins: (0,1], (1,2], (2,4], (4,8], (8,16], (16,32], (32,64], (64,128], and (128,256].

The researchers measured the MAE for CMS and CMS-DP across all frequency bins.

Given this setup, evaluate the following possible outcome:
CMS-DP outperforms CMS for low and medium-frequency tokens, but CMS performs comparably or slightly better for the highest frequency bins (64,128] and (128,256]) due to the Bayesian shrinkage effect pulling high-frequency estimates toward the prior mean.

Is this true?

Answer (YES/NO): NO